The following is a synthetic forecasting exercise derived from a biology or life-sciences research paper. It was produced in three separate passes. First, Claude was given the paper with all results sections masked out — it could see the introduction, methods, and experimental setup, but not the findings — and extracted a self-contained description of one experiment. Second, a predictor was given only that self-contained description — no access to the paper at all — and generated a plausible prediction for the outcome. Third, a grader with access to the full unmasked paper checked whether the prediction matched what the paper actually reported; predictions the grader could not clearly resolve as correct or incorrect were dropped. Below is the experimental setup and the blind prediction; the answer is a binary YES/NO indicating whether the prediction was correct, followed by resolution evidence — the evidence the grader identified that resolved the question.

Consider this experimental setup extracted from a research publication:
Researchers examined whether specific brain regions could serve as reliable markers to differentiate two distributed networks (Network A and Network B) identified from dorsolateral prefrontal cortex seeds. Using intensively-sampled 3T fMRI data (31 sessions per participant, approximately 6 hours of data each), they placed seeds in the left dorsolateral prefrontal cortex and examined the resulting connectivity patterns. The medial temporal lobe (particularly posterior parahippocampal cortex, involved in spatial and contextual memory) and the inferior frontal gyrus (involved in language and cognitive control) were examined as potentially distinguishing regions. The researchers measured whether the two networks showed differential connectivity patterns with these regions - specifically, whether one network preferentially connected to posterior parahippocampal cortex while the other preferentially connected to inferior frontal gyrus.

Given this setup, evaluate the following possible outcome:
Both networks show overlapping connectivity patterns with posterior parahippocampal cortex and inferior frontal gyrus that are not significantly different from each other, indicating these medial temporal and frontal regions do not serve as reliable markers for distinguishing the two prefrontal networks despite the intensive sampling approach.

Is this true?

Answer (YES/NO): NO